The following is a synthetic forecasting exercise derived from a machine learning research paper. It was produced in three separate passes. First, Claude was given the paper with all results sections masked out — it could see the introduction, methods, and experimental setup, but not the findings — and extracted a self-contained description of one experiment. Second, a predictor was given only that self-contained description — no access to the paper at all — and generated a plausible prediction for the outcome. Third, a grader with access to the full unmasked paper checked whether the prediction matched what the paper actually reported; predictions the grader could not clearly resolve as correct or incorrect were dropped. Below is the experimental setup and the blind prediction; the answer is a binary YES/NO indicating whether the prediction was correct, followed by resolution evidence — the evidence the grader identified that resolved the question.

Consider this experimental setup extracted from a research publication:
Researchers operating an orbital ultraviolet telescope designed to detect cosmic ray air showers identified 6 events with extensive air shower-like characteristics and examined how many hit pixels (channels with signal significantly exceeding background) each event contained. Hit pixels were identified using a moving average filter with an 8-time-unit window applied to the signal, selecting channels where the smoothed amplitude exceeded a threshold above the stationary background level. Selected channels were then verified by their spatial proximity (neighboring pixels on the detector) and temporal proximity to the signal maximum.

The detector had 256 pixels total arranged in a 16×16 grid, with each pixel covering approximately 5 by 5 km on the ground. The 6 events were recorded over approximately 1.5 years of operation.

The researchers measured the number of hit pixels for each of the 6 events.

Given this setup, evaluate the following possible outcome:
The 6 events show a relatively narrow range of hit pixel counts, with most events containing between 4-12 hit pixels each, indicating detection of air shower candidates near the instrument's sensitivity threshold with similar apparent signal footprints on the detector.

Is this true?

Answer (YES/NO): YES